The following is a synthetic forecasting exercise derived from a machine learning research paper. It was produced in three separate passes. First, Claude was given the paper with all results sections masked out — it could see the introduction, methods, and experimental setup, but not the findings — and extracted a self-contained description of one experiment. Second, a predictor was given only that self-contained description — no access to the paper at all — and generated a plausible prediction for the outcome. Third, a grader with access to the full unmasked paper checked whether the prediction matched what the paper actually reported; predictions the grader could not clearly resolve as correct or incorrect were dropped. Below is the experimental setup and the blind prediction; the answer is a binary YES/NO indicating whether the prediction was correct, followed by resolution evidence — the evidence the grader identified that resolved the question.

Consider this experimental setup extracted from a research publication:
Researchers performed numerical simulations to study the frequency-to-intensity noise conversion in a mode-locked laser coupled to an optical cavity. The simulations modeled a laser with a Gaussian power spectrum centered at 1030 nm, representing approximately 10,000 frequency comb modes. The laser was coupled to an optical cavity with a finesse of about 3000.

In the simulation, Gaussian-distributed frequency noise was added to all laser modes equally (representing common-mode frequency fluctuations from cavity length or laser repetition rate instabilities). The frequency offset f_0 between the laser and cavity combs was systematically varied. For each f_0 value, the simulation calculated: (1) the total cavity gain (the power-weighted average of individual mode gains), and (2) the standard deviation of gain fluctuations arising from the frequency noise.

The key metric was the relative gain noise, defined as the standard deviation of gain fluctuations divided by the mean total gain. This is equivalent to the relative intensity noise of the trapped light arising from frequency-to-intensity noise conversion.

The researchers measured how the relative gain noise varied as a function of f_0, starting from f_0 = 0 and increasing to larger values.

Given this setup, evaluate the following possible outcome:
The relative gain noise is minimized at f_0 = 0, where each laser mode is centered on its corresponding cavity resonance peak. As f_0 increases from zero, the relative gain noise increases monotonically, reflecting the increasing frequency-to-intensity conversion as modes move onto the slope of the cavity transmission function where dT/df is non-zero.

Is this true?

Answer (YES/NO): NO